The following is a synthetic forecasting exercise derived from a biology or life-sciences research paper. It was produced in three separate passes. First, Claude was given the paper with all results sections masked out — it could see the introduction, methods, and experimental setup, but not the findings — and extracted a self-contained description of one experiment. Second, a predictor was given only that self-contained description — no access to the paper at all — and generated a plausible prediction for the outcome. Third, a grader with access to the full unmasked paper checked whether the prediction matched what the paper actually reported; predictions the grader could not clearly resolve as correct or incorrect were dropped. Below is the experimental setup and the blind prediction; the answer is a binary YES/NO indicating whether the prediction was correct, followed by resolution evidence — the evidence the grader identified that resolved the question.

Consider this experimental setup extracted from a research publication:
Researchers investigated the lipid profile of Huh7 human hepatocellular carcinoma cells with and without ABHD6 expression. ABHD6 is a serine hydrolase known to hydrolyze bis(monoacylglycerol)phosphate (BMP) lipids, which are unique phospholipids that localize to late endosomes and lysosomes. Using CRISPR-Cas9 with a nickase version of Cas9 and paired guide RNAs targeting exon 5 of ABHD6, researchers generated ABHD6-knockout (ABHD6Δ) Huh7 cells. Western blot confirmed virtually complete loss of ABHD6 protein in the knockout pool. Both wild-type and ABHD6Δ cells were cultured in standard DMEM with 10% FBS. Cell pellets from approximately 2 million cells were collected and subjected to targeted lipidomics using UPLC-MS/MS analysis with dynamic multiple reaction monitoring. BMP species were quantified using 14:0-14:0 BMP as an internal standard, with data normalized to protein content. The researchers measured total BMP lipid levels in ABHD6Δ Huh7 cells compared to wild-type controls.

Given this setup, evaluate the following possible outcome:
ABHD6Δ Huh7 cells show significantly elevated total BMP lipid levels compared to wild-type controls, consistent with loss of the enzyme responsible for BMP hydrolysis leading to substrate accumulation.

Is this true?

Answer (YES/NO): YES